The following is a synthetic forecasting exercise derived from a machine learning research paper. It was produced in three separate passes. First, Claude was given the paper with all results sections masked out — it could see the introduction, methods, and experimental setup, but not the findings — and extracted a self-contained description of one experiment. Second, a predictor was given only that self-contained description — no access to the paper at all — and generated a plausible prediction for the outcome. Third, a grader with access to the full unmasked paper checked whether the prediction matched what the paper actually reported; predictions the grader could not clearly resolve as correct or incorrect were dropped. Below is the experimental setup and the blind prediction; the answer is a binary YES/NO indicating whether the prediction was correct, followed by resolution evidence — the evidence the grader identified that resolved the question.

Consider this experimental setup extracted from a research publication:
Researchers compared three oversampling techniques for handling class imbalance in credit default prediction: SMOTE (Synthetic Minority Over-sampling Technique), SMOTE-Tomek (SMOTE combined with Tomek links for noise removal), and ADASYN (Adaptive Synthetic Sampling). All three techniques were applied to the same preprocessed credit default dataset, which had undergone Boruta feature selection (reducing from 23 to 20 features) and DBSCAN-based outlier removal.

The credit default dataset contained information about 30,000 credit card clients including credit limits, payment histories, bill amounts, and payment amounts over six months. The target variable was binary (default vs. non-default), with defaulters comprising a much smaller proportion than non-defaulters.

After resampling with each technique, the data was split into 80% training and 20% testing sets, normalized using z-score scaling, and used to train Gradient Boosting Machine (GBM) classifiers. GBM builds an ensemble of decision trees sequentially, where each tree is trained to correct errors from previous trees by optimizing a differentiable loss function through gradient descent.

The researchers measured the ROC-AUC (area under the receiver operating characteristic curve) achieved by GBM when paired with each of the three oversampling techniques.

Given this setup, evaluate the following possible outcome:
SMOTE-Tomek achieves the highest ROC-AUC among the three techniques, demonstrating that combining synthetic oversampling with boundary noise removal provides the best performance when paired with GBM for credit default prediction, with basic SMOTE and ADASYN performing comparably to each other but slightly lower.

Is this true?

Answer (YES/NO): YES